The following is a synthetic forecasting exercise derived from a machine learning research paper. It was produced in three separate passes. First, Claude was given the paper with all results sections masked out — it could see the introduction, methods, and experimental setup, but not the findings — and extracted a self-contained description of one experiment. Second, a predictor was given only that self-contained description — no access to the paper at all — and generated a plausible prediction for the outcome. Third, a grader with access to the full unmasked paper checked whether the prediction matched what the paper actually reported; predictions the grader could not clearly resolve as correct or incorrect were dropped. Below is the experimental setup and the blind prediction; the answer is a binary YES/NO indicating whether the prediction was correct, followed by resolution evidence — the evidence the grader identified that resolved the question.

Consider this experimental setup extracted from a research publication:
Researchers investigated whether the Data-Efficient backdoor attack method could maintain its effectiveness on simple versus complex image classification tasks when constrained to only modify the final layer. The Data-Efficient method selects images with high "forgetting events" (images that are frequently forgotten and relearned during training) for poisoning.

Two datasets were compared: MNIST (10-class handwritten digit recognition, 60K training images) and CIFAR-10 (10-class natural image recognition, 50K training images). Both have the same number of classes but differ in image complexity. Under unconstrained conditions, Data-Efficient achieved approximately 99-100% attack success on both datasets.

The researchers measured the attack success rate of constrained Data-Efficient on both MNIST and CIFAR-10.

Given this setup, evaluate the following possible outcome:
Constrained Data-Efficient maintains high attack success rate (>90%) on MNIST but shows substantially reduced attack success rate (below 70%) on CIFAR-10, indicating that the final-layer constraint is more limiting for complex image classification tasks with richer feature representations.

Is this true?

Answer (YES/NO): NO